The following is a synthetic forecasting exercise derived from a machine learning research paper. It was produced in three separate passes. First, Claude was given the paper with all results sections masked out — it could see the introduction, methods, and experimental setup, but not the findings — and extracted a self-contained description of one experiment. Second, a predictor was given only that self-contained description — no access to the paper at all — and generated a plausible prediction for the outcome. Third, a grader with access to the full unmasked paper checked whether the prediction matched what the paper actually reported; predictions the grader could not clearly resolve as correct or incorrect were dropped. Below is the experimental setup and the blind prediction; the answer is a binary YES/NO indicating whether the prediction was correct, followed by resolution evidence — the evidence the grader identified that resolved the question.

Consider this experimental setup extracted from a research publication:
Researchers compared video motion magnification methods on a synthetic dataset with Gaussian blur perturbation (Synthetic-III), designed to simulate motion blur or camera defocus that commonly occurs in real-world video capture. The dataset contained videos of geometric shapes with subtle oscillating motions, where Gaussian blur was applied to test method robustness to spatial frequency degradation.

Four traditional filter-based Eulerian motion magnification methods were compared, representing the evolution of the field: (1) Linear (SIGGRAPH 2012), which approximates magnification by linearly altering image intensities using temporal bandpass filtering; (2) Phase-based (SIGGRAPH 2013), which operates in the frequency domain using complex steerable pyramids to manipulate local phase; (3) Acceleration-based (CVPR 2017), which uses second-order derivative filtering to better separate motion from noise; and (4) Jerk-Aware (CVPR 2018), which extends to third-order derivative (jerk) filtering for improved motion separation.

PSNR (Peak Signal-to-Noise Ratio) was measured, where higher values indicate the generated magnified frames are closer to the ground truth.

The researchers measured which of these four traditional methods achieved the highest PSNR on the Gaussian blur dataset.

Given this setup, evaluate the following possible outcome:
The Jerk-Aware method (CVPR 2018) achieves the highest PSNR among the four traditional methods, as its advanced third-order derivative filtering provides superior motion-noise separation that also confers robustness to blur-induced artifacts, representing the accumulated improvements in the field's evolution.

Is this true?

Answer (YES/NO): YES